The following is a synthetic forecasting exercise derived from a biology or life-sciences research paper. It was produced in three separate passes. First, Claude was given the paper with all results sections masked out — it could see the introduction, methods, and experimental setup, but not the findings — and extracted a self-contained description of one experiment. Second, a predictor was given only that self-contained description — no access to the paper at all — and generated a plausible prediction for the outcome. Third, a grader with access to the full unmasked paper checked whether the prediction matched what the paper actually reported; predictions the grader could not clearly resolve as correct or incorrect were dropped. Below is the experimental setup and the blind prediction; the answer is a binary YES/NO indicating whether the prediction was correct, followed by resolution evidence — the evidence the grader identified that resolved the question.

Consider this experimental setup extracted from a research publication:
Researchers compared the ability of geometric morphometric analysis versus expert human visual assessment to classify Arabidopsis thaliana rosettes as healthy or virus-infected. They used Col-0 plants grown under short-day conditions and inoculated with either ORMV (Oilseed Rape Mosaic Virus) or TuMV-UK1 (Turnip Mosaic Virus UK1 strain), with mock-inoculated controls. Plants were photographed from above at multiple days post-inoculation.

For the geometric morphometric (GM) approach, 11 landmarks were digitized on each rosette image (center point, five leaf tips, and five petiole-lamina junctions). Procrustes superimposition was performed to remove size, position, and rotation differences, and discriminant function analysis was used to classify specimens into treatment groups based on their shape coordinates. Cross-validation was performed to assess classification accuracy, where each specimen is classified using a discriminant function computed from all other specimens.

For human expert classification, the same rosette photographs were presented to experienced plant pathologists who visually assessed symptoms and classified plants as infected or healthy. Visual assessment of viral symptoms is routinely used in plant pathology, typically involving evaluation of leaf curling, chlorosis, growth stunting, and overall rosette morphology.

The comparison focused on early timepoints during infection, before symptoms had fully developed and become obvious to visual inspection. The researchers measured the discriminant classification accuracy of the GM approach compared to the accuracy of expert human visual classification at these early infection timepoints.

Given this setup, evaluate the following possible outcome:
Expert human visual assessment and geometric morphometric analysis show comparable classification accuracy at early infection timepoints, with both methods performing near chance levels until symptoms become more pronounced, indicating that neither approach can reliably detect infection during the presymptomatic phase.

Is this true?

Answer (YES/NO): NO